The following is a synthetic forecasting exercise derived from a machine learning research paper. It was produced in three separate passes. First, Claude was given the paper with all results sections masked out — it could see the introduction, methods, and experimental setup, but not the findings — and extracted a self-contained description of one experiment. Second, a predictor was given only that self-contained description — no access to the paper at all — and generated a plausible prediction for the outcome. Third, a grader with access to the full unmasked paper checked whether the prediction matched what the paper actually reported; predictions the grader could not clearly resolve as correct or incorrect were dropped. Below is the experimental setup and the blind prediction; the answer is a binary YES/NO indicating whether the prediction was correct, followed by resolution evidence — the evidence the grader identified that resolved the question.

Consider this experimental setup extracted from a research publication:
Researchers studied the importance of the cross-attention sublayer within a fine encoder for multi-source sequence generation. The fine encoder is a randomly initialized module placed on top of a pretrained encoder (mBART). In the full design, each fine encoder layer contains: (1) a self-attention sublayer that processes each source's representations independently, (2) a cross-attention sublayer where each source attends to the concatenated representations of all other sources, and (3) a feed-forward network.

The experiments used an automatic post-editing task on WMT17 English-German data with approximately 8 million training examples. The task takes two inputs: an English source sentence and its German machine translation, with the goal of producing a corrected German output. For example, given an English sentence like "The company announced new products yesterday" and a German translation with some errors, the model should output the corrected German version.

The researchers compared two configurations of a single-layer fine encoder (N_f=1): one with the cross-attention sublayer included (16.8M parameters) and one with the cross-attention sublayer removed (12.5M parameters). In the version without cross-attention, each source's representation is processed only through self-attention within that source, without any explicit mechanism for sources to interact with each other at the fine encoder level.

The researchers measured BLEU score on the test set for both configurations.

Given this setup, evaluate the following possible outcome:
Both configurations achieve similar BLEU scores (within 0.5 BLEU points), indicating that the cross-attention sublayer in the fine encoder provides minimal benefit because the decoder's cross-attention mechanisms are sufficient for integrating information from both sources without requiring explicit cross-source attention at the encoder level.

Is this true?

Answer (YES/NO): NO